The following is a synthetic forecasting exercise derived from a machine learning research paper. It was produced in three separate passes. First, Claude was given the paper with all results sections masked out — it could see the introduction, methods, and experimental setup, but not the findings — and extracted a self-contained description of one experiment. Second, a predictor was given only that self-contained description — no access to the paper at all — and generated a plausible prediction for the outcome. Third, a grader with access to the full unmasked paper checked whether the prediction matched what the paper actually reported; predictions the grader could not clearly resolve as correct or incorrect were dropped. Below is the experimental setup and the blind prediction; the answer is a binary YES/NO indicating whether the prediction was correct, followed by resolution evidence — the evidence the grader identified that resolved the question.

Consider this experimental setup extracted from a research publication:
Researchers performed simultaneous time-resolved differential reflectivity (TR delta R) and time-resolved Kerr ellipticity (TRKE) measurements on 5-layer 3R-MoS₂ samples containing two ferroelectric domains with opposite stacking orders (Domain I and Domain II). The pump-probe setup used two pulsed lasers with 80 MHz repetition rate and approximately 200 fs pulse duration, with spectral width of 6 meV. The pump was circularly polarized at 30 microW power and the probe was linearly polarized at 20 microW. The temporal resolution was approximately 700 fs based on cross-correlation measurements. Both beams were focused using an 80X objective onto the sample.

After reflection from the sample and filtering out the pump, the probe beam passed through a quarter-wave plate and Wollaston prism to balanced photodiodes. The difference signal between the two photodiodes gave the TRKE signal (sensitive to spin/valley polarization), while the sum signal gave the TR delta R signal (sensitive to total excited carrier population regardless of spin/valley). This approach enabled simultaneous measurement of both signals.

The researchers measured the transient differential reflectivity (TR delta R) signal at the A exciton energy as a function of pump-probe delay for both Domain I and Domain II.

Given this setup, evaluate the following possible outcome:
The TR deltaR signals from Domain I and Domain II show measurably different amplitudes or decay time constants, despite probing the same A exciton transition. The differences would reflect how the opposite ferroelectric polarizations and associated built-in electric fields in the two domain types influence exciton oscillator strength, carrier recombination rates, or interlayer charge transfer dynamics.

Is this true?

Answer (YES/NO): YES